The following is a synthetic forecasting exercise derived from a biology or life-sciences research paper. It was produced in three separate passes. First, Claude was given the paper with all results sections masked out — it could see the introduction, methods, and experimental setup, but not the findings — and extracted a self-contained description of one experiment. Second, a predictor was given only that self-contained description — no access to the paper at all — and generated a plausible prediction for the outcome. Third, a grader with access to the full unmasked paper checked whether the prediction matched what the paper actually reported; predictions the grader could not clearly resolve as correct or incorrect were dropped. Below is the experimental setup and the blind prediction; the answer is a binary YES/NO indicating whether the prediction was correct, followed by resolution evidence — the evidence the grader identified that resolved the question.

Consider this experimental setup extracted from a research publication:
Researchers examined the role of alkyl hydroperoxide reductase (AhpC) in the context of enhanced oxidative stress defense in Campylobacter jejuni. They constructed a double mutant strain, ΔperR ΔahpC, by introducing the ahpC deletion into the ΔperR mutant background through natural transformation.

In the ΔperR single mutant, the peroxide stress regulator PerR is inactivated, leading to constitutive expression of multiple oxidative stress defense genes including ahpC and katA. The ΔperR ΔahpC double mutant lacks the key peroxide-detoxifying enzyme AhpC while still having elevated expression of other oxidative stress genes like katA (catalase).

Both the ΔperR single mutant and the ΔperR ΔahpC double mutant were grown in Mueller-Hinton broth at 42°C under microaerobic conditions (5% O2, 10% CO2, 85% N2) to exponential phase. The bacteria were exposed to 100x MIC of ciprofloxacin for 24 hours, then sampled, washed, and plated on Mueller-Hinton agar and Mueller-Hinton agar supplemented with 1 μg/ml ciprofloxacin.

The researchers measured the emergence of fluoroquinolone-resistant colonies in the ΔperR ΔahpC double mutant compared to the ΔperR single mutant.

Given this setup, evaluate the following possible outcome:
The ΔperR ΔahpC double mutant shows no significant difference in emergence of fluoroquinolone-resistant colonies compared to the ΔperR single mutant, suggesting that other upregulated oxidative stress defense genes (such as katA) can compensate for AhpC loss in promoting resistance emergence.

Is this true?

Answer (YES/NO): NO